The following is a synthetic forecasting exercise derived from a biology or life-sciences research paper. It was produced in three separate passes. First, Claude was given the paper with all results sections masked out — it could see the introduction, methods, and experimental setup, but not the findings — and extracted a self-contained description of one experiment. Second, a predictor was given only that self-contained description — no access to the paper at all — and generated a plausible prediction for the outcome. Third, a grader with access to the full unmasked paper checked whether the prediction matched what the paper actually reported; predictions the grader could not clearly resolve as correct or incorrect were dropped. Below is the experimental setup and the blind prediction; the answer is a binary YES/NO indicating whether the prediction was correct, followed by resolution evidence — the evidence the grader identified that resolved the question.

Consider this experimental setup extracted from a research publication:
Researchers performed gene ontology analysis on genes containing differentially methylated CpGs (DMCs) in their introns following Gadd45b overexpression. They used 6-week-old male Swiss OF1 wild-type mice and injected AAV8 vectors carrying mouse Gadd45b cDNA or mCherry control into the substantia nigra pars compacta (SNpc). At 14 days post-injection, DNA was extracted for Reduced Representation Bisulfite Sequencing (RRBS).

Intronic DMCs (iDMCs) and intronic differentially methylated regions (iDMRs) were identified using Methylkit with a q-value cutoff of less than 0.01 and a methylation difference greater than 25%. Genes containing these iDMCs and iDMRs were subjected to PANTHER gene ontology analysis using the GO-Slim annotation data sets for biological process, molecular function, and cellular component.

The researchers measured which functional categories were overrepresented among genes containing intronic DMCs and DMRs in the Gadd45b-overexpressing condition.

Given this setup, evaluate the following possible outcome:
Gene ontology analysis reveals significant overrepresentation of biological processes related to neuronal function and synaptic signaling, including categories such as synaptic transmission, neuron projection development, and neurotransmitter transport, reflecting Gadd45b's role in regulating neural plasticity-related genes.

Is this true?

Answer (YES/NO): YES